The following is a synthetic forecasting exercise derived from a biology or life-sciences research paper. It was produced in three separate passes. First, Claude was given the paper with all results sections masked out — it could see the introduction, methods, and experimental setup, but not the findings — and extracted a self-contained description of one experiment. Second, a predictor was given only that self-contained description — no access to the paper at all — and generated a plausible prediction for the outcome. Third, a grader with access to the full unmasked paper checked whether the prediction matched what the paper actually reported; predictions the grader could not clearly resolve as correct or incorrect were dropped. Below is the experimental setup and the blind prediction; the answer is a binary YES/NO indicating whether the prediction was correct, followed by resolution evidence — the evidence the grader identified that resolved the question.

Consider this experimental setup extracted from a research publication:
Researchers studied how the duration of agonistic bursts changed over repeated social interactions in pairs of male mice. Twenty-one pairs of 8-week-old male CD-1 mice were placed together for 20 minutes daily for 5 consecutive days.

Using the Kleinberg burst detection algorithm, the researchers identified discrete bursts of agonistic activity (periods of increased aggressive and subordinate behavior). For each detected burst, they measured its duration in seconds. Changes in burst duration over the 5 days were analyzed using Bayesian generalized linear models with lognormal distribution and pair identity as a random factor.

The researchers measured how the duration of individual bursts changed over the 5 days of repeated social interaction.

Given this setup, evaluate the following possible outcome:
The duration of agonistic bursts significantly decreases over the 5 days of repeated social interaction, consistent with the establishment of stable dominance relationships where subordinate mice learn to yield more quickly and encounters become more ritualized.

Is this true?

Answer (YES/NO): NO